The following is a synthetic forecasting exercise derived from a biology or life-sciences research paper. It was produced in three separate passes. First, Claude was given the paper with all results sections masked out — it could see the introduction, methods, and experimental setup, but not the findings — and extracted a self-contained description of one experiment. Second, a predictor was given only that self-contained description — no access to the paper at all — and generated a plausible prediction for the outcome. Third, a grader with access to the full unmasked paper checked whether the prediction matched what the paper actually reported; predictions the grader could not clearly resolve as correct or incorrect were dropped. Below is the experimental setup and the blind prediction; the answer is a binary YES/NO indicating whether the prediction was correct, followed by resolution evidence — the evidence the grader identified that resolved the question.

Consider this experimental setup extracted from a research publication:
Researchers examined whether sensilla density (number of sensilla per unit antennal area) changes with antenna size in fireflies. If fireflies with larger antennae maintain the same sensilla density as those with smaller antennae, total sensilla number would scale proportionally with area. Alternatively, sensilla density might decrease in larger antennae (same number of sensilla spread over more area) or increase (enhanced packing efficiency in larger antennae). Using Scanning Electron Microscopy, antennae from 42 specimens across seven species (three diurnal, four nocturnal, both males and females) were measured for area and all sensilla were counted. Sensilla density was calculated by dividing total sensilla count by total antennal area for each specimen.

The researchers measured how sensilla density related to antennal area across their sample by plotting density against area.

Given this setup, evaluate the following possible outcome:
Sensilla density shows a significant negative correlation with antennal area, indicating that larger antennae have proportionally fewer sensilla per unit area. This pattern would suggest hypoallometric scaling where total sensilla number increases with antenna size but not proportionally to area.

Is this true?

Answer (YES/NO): YES